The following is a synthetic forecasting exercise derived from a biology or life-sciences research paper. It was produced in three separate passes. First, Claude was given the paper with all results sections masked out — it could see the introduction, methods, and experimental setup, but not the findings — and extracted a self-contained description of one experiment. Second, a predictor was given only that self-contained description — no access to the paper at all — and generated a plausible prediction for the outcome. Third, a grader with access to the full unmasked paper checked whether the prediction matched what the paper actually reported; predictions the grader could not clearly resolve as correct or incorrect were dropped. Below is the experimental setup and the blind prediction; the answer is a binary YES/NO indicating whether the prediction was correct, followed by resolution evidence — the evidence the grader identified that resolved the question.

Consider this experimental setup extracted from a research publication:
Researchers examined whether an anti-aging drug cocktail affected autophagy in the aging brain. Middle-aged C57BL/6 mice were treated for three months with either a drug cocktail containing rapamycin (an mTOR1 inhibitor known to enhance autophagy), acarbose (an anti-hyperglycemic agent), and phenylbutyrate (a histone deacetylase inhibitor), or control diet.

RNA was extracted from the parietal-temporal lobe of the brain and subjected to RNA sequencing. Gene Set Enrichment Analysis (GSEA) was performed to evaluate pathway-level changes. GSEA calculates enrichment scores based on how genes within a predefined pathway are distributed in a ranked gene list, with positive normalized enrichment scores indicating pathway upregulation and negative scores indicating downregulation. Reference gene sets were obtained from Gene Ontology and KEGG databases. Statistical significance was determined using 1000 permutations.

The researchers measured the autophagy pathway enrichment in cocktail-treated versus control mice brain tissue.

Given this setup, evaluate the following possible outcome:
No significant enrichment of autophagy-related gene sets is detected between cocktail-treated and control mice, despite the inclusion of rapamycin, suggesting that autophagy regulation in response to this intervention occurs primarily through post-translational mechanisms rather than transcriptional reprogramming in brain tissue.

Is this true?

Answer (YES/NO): YES